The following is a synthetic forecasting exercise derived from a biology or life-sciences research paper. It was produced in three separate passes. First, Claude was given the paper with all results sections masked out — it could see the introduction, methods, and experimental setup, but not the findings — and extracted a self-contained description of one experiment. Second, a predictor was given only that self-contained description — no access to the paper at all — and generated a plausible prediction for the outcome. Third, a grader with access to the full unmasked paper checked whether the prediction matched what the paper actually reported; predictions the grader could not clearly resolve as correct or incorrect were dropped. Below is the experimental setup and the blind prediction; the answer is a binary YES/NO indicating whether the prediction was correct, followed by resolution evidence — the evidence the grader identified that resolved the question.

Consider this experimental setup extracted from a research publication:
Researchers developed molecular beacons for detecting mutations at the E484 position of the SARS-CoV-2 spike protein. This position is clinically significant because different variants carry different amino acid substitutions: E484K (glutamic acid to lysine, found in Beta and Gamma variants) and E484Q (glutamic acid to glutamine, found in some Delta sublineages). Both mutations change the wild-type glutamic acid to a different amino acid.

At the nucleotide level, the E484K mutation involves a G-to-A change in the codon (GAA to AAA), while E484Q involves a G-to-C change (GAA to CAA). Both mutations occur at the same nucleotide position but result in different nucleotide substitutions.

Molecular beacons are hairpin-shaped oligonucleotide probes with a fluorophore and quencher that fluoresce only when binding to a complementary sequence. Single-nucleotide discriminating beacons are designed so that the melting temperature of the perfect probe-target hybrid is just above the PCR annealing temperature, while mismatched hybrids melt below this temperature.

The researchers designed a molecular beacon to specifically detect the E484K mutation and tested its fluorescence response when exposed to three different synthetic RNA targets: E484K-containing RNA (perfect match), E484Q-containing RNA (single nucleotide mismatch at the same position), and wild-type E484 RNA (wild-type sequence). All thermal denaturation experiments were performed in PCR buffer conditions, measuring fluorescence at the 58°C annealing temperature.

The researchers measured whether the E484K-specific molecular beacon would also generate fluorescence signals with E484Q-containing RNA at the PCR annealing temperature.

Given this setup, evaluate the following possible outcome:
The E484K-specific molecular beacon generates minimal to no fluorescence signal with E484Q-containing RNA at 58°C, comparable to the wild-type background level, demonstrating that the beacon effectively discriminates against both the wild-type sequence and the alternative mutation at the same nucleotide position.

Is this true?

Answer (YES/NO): YES